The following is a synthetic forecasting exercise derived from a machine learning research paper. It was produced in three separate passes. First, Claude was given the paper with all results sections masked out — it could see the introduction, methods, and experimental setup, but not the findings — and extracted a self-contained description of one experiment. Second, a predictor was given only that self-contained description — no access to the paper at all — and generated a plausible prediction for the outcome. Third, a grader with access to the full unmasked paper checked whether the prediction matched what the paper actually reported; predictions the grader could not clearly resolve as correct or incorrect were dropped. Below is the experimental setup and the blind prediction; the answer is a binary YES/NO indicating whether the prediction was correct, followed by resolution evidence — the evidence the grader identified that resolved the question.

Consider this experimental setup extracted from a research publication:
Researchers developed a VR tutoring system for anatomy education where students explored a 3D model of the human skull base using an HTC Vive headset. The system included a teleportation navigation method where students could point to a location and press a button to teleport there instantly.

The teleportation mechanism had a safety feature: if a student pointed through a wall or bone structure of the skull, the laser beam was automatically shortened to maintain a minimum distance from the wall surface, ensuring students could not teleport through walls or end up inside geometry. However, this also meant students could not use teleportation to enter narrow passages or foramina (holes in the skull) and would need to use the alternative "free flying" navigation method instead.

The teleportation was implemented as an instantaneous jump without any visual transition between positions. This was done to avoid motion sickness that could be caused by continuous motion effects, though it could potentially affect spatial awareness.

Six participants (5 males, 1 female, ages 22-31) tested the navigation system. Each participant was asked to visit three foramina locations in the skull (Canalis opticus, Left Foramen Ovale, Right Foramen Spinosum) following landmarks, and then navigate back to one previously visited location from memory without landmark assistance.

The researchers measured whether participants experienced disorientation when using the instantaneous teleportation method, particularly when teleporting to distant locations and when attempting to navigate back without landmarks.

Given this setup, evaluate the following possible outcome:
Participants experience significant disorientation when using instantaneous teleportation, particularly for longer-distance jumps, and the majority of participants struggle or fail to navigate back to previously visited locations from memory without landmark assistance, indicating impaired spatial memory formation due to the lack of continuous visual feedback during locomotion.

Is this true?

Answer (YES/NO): NO